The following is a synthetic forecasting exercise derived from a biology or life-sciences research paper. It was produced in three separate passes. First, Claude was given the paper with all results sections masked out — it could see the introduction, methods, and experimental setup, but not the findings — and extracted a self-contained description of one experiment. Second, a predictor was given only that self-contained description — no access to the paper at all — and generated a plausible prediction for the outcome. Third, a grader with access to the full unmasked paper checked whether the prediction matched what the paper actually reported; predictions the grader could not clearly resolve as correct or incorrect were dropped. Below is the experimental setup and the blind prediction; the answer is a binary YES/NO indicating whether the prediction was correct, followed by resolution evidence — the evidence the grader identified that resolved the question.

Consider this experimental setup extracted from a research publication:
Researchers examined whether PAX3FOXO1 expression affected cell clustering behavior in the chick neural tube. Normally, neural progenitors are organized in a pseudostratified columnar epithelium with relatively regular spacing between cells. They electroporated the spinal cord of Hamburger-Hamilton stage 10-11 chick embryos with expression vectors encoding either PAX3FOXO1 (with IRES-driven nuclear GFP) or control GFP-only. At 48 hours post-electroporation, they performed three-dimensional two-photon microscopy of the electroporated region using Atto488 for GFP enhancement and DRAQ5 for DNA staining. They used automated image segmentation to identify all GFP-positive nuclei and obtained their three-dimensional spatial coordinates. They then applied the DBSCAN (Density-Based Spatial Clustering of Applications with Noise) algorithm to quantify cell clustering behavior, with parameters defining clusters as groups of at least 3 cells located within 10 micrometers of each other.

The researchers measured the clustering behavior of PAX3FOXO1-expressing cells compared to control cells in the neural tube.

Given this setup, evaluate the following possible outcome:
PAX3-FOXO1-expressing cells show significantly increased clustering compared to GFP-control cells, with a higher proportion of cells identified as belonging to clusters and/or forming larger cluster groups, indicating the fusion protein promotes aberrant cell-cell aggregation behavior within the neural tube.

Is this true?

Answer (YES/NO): YES